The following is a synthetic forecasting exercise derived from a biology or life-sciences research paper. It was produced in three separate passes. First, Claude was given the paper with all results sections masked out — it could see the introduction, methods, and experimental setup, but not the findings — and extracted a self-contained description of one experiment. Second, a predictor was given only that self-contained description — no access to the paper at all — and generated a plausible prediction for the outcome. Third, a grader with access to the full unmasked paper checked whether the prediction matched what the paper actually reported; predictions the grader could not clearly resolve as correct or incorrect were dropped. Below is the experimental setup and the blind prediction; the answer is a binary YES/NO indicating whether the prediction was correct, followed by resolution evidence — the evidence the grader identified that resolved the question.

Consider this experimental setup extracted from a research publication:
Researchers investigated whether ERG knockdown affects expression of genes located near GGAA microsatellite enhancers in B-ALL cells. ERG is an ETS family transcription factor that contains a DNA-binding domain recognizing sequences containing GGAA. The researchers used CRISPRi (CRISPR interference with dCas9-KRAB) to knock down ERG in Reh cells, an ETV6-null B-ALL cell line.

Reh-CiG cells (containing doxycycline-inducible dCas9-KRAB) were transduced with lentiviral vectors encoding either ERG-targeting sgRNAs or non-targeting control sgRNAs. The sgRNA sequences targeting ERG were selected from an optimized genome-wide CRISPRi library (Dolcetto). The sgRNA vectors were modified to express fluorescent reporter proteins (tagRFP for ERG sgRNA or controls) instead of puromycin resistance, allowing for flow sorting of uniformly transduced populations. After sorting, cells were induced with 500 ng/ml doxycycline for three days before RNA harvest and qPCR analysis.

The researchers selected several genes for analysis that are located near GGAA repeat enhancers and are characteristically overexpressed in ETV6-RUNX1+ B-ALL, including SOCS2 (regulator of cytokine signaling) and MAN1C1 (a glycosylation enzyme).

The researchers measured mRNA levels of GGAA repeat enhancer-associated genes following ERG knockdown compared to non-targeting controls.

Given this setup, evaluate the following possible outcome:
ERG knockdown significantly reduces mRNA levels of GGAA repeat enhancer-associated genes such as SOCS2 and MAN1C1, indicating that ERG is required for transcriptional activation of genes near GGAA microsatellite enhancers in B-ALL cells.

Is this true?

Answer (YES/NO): YES